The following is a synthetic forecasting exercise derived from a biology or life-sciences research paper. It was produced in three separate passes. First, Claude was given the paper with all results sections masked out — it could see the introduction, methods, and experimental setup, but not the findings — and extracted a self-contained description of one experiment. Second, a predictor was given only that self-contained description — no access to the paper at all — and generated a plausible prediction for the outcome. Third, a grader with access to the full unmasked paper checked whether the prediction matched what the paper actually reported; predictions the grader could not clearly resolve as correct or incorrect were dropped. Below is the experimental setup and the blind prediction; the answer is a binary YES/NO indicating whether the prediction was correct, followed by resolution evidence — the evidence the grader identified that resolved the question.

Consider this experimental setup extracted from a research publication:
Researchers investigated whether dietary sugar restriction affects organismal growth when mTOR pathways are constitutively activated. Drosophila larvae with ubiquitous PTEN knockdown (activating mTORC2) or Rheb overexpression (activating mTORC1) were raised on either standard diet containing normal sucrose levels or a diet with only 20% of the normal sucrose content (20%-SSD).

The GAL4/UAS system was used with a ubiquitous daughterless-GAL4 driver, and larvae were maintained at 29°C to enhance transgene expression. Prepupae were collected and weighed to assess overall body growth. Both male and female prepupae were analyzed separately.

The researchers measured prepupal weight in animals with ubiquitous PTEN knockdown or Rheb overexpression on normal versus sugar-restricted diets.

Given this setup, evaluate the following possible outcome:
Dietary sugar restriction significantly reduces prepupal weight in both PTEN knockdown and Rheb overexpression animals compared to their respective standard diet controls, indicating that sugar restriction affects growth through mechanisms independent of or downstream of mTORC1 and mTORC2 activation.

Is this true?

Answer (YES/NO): NO